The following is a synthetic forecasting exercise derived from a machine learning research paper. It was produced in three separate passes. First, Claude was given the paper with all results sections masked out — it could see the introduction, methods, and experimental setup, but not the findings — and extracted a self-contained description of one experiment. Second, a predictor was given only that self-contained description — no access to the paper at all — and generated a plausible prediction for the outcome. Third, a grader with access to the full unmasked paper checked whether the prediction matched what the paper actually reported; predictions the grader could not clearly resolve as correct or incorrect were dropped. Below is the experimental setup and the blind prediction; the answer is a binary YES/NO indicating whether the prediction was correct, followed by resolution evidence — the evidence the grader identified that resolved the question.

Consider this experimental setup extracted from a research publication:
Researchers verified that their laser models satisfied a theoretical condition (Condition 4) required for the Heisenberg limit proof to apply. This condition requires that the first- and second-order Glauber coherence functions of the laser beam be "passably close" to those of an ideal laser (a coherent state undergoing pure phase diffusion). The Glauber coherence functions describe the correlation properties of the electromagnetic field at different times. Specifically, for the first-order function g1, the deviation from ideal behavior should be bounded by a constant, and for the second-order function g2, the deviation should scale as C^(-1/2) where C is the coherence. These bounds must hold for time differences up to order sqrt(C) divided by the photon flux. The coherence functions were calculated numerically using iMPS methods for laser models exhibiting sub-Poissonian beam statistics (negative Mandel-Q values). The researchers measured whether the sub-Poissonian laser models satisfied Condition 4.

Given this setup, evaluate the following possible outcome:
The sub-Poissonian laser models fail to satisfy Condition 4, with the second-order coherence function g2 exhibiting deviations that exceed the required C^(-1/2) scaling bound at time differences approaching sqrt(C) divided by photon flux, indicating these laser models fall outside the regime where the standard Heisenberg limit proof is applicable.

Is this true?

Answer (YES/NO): NO